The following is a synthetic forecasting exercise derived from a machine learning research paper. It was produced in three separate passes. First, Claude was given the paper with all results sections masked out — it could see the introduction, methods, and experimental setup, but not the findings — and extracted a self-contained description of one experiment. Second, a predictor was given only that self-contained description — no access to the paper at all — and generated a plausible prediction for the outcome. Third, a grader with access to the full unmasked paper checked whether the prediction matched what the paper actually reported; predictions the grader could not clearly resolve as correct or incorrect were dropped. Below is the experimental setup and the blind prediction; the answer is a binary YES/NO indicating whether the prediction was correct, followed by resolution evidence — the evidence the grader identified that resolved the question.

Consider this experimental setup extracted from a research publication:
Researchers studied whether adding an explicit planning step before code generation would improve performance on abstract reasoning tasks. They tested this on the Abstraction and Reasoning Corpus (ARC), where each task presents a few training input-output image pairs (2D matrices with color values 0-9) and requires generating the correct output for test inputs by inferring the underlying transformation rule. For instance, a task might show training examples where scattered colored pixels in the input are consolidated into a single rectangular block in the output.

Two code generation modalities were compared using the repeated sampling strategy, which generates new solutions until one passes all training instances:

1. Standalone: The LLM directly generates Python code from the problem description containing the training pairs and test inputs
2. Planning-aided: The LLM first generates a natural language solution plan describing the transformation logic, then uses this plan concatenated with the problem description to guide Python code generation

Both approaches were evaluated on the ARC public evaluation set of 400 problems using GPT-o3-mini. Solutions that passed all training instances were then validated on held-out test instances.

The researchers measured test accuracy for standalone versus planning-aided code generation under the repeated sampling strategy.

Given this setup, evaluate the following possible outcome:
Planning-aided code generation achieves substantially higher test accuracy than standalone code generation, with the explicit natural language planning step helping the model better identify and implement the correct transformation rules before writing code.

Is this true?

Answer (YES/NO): NO